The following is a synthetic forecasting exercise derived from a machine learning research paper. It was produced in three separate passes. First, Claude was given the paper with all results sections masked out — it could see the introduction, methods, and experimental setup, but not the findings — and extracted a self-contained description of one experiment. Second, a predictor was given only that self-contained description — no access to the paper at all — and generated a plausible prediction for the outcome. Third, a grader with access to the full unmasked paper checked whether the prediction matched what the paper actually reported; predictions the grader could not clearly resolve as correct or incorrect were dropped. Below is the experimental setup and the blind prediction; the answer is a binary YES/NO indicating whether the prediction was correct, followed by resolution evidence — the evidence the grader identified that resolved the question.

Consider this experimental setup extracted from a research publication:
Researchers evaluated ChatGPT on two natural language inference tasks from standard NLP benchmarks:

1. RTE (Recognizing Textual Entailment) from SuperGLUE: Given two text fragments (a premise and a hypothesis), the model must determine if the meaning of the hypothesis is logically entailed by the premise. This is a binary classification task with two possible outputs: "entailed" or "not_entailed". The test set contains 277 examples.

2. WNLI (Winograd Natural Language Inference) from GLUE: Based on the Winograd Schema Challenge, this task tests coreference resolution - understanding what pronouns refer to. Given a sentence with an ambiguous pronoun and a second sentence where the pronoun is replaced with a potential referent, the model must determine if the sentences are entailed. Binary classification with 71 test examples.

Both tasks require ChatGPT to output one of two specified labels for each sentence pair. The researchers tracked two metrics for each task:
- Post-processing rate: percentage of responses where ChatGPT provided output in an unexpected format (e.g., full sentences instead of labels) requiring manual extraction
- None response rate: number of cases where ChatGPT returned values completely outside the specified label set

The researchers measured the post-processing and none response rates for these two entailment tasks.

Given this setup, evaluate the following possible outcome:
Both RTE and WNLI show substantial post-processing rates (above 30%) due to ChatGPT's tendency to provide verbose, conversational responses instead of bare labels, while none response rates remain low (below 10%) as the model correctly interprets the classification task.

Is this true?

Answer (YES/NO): NO